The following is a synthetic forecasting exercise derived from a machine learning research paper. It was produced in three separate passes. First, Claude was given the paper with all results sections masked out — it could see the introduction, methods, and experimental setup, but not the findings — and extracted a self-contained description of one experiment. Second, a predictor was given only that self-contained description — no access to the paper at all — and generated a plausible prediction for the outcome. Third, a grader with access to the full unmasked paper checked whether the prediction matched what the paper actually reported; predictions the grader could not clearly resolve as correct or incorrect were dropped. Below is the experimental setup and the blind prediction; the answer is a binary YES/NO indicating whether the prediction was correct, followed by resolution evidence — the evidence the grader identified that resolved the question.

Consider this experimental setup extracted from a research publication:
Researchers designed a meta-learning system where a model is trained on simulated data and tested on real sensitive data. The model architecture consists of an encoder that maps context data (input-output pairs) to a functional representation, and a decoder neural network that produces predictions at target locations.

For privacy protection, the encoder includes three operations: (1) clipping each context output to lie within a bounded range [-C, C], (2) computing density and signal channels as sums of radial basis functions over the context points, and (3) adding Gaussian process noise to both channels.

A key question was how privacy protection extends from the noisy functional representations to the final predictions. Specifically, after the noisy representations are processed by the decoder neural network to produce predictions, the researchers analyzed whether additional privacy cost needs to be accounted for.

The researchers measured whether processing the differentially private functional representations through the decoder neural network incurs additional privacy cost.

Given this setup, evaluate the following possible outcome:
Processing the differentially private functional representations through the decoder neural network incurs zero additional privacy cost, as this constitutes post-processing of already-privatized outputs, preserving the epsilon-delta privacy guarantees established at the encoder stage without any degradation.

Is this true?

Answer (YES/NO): YES